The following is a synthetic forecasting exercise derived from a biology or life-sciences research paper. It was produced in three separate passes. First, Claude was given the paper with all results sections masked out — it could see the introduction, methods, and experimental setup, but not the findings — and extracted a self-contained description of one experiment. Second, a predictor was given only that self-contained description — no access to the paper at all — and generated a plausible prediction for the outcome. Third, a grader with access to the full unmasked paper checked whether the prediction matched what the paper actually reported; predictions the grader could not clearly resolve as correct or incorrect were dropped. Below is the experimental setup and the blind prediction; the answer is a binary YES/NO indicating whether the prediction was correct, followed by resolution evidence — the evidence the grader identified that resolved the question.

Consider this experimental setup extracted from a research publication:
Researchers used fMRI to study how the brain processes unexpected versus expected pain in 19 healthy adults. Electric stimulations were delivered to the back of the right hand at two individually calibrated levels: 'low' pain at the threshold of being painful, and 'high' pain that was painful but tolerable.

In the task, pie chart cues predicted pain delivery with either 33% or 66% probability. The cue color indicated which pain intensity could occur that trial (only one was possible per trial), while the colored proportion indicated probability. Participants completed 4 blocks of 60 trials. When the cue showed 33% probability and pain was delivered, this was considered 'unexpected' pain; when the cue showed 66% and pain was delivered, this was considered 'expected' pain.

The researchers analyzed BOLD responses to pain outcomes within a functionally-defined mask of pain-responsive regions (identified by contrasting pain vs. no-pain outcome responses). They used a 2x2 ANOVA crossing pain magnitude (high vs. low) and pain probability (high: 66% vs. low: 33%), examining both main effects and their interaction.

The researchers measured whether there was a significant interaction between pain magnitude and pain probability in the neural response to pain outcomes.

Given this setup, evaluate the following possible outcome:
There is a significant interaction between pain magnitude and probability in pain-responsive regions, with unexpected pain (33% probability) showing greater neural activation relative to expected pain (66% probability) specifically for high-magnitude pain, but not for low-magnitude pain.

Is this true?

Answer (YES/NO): NO